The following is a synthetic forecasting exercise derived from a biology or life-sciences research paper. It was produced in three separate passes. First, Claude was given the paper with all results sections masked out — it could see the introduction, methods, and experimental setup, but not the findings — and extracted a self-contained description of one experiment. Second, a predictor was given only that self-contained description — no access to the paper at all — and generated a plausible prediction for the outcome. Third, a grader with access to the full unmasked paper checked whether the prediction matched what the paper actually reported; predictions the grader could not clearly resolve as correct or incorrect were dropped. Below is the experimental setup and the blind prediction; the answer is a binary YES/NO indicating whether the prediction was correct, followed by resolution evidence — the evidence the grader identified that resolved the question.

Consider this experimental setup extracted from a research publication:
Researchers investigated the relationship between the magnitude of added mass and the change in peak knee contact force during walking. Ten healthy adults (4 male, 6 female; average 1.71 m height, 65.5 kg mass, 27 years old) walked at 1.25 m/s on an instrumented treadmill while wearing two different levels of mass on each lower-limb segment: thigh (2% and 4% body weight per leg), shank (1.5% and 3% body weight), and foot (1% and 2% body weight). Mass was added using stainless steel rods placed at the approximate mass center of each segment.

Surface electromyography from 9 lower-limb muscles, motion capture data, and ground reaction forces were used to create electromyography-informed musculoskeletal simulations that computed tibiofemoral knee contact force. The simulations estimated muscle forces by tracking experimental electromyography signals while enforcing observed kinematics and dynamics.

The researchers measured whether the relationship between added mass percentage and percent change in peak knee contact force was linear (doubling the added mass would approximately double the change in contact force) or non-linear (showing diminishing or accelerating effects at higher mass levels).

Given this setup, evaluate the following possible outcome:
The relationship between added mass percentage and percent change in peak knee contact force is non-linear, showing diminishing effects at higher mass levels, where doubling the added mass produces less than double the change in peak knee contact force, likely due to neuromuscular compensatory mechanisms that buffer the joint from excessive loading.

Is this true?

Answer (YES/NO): NO